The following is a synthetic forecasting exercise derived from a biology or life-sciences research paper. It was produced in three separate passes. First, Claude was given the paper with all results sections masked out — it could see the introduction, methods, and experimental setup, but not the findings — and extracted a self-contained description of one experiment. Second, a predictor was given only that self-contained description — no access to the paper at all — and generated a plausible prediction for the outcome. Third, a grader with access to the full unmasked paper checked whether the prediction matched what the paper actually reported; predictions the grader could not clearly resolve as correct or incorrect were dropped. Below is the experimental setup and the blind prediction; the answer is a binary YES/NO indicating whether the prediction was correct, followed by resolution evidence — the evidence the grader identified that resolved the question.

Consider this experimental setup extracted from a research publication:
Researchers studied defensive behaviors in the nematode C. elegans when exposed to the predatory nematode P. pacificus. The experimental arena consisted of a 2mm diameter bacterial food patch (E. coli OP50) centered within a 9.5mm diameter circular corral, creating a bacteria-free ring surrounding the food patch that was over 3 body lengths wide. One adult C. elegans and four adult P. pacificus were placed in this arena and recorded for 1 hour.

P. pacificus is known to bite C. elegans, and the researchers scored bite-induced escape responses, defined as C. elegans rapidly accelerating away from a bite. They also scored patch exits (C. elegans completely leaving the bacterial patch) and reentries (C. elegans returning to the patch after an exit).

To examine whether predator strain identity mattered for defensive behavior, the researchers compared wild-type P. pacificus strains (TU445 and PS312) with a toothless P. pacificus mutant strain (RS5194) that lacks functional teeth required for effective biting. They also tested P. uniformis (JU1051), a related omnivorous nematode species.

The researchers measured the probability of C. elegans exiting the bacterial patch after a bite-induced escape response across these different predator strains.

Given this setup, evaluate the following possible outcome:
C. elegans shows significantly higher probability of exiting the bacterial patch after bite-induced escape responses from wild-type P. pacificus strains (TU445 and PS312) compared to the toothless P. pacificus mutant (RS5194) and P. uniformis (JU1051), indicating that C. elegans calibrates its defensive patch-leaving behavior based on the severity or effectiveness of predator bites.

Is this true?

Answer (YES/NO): NO